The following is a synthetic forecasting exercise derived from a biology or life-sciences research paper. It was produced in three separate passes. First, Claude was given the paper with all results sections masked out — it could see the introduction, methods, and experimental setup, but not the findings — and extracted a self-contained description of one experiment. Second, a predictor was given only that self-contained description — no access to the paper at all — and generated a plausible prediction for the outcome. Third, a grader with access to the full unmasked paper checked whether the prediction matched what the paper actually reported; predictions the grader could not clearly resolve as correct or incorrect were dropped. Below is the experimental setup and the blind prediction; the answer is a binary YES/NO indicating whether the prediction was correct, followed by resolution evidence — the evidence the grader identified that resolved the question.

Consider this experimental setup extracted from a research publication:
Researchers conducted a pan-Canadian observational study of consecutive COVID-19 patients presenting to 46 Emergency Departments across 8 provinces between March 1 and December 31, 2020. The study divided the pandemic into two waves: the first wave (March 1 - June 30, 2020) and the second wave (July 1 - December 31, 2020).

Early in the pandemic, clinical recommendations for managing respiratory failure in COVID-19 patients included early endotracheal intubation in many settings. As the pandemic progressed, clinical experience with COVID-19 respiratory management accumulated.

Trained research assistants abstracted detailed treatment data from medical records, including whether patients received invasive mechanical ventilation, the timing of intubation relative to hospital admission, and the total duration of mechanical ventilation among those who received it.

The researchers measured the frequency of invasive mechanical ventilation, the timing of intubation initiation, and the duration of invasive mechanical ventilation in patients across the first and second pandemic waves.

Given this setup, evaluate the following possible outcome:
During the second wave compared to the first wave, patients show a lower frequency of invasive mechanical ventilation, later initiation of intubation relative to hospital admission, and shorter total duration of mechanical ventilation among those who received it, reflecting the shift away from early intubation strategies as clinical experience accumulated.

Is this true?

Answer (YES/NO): YES